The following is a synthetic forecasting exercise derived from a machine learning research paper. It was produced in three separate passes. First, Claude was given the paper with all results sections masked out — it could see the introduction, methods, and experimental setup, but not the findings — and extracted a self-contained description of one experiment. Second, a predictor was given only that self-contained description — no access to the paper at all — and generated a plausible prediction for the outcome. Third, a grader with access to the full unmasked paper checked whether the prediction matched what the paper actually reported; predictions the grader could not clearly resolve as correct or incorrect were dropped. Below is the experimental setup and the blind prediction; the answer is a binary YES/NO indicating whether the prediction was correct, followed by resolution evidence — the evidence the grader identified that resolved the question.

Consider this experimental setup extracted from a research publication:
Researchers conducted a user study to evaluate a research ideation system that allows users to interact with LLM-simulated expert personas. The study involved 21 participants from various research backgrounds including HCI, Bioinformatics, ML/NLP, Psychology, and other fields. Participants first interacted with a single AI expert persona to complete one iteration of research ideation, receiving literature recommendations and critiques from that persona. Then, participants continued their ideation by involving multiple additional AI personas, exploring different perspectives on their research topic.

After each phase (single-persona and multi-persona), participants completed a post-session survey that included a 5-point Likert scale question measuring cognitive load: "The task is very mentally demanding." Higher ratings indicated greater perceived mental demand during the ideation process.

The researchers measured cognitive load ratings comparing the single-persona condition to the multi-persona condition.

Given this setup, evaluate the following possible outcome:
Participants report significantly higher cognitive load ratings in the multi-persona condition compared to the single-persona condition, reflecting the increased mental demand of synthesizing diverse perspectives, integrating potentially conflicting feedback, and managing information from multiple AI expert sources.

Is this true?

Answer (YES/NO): NO